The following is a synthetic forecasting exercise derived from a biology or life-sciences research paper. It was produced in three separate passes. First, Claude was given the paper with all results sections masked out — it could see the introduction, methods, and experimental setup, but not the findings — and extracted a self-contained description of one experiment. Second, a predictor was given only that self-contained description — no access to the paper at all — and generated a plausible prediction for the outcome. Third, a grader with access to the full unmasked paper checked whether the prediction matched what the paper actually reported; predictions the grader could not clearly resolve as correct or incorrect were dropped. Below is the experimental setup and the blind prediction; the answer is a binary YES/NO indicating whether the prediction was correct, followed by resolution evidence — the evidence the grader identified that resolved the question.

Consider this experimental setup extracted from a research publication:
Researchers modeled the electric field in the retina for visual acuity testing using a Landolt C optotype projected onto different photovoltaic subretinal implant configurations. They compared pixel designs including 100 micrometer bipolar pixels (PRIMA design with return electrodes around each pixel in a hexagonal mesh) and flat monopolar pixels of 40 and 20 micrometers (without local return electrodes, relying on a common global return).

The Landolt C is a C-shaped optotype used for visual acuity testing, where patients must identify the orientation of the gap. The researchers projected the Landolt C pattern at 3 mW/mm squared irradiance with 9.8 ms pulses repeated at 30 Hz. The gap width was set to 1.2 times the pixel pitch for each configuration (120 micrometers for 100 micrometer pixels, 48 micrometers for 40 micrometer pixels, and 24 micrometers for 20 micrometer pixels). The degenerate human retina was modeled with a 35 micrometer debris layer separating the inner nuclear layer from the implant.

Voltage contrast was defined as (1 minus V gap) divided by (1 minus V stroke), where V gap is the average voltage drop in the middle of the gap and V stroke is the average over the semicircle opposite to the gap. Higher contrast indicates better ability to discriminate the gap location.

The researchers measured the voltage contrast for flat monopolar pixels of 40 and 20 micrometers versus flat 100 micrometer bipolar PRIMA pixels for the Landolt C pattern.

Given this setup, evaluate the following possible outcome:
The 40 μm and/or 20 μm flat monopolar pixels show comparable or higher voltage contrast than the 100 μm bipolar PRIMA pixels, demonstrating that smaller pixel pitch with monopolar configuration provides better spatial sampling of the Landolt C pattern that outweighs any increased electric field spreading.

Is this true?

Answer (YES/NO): NO